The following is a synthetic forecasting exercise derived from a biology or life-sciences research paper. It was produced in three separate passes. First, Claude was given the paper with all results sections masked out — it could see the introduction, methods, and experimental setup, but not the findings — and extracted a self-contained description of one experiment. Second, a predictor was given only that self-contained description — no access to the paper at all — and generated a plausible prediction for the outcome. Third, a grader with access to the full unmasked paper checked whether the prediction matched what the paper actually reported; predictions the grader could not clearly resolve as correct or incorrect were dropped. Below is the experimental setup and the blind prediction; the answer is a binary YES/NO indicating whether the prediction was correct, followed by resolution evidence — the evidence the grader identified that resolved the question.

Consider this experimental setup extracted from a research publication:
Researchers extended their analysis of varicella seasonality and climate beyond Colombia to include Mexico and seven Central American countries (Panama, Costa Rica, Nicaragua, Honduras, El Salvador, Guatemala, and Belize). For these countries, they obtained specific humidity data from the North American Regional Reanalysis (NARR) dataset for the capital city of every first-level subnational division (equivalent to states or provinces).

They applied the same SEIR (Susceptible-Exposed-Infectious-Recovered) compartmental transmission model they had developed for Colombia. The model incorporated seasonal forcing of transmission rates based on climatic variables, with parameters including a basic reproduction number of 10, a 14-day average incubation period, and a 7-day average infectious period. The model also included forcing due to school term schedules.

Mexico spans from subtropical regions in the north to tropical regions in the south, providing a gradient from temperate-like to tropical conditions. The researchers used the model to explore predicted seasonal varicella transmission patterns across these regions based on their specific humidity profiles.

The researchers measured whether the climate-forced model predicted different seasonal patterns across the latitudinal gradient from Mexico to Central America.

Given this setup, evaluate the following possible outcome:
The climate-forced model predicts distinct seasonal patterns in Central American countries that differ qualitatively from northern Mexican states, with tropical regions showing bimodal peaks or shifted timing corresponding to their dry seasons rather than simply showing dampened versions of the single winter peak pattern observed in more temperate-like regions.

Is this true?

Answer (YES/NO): NO